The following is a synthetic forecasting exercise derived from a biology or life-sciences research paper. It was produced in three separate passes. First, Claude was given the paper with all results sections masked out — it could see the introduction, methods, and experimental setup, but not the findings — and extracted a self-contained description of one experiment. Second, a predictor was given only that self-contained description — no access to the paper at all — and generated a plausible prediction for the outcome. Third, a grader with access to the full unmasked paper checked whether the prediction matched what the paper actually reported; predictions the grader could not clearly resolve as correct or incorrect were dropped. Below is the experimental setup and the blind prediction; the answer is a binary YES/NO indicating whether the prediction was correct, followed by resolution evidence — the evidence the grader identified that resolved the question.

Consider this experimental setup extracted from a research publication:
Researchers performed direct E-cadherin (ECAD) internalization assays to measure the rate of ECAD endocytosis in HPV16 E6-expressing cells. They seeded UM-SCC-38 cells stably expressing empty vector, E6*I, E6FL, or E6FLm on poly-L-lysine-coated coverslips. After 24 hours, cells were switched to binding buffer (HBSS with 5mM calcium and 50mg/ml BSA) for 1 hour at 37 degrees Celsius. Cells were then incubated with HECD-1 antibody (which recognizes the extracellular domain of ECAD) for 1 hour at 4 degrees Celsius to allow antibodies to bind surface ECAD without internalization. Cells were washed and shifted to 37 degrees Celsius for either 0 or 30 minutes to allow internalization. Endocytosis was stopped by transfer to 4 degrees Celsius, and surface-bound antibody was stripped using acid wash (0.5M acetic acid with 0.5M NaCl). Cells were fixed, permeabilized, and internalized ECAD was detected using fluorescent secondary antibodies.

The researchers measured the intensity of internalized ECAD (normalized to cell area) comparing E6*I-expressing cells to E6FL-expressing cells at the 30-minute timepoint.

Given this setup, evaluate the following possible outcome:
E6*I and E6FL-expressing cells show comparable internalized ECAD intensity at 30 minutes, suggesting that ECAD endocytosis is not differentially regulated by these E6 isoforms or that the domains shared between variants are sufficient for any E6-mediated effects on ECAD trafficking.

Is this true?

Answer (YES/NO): NO